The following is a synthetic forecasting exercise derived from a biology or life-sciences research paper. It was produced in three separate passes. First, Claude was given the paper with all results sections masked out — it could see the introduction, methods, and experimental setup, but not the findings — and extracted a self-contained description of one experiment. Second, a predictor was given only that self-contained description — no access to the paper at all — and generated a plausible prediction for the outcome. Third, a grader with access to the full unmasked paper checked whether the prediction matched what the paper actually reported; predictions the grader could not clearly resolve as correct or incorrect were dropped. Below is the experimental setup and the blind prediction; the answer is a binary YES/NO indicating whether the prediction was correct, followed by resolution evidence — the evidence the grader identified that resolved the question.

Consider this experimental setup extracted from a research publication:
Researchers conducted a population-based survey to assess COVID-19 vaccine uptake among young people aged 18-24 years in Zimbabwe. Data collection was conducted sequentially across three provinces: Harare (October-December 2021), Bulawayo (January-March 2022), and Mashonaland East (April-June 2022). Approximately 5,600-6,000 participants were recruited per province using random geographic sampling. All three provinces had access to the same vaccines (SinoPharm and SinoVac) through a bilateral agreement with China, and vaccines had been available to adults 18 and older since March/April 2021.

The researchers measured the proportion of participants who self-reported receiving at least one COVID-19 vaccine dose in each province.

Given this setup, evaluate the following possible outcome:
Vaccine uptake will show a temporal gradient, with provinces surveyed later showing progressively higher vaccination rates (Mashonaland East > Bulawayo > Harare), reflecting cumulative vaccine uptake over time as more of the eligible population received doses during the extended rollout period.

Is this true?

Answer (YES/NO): NO